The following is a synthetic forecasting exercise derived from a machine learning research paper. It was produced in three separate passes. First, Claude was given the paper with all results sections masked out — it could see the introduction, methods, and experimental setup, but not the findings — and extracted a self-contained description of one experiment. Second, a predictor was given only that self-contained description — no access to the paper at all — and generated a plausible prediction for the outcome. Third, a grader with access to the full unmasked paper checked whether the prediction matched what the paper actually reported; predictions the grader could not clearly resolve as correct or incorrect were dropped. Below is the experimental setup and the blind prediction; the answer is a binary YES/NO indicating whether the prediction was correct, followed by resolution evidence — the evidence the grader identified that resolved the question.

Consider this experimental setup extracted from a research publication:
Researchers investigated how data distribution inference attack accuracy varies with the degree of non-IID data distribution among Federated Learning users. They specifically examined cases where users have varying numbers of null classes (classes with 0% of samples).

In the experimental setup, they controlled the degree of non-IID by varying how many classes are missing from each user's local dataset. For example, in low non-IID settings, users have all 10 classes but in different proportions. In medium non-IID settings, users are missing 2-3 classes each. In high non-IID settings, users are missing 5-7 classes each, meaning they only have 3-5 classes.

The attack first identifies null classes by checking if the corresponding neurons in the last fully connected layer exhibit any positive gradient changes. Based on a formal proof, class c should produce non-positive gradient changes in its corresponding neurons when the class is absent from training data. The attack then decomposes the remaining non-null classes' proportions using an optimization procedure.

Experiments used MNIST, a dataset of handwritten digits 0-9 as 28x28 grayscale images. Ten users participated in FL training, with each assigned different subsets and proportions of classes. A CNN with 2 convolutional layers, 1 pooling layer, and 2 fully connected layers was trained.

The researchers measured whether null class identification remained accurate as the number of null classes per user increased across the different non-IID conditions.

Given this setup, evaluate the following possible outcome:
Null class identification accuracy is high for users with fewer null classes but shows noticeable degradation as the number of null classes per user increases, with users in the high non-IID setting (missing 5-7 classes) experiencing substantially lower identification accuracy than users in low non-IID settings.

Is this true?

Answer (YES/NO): NO